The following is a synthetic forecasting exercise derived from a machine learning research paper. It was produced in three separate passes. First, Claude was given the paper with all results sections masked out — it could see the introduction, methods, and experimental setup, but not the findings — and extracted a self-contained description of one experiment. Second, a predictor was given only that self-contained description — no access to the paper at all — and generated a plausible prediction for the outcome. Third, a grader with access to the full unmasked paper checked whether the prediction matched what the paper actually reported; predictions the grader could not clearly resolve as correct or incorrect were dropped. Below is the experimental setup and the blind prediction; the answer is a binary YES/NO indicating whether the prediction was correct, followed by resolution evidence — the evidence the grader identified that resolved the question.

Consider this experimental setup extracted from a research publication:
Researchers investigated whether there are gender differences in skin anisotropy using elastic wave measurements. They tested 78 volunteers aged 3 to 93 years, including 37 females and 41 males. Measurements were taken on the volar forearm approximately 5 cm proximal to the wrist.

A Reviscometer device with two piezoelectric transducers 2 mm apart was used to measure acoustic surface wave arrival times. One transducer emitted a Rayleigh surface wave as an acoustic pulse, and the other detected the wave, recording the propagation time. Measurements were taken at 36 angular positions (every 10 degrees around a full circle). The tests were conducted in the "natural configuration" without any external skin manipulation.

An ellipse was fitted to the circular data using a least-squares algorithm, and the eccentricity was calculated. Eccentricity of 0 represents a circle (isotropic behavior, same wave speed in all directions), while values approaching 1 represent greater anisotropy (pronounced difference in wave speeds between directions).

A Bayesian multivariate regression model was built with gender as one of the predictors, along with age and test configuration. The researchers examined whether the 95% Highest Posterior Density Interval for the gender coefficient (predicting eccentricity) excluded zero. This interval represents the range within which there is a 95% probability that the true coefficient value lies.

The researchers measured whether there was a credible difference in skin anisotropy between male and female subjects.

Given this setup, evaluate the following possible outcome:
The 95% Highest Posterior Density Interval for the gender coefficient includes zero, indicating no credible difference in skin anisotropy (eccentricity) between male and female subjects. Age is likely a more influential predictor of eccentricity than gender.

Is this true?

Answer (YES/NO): YES